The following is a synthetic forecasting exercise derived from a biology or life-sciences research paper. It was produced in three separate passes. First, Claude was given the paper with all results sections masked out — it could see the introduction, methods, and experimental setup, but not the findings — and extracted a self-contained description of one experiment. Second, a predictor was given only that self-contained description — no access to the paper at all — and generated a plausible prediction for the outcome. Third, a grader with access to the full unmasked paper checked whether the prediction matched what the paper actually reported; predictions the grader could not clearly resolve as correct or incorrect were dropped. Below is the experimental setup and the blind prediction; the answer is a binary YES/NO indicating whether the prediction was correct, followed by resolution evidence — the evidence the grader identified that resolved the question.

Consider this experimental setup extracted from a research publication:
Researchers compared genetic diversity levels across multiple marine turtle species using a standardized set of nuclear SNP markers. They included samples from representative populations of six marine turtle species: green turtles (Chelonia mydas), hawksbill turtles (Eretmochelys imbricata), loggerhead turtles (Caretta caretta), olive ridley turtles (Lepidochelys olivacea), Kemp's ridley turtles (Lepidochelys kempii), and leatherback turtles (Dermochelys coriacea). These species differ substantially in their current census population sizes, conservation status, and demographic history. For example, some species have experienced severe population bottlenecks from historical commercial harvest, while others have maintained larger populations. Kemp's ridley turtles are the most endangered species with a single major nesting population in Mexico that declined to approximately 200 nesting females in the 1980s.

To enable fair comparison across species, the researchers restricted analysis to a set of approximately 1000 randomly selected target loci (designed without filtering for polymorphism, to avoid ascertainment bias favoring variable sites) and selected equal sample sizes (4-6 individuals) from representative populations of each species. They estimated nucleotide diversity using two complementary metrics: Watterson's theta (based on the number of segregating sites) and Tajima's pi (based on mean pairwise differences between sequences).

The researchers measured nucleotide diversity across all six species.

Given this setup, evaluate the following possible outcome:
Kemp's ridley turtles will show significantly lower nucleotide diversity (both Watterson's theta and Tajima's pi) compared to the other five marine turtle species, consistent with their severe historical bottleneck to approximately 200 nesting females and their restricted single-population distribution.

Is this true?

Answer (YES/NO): NO